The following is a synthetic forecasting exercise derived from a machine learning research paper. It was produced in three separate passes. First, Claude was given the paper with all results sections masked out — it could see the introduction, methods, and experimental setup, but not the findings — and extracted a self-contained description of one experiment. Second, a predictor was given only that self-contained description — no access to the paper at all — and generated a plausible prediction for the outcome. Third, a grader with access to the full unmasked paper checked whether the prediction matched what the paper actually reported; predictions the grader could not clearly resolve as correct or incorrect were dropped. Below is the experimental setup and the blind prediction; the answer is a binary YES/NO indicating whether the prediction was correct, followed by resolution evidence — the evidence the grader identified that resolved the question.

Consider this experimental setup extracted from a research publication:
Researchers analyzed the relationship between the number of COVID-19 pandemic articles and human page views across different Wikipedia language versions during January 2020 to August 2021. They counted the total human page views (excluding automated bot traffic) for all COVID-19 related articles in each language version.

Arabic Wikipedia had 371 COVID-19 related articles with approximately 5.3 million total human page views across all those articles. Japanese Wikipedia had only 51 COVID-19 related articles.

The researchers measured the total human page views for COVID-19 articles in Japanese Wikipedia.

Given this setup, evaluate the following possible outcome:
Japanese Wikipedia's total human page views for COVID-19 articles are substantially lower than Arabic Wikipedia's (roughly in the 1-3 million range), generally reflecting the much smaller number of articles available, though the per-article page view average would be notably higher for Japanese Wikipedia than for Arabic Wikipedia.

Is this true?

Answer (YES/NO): NO